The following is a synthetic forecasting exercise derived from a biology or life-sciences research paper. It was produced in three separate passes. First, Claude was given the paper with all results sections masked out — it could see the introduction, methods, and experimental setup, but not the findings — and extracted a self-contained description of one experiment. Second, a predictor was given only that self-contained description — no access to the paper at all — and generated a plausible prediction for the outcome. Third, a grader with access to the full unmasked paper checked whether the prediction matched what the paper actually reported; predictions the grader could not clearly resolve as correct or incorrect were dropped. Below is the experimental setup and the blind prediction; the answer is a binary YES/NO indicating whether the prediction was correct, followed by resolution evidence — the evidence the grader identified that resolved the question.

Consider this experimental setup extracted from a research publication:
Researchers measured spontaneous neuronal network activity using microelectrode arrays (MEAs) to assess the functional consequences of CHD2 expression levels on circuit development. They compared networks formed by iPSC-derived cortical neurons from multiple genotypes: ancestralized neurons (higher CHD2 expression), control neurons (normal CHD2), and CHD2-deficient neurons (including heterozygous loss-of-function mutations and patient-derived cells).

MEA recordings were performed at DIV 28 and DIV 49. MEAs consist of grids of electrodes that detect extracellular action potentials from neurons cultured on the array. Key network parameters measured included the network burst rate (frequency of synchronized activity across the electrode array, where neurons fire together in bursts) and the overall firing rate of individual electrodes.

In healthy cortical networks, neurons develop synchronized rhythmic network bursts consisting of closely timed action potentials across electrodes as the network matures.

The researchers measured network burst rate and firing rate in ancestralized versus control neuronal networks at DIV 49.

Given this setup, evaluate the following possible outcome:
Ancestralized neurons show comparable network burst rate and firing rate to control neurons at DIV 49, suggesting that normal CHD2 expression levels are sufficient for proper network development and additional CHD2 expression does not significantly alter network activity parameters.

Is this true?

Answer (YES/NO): NO